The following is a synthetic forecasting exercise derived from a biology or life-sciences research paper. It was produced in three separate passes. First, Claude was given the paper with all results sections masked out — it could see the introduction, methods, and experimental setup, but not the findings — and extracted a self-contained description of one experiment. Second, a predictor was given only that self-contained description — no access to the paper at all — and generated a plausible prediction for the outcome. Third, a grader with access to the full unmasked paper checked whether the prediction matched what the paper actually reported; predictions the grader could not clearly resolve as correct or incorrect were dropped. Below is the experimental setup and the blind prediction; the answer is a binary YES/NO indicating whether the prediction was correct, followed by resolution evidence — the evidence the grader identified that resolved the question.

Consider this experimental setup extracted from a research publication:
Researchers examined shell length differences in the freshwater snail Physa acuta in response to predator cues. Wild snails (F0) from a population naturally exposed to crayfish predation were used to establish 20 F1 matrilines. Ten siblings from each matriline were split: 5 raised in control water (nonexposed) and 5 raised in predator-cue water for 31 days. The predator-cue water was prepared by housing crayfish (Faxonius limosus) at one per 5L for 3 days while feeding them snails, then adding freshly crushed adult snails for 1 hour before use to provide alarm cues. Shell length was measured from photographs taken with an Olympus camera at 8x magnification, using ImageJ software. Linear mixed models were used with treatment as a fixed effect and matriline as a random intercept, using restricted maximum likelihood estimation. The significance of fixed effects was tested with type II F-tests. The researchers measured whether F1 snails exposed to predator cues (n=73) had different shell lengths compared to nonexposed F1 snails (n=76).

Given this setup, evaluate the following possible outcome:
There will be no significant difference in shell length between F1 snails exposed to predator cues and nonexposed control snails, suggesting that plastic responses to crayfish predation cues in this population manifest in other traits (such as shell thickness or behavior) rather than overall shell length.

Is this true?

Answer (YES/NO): NO